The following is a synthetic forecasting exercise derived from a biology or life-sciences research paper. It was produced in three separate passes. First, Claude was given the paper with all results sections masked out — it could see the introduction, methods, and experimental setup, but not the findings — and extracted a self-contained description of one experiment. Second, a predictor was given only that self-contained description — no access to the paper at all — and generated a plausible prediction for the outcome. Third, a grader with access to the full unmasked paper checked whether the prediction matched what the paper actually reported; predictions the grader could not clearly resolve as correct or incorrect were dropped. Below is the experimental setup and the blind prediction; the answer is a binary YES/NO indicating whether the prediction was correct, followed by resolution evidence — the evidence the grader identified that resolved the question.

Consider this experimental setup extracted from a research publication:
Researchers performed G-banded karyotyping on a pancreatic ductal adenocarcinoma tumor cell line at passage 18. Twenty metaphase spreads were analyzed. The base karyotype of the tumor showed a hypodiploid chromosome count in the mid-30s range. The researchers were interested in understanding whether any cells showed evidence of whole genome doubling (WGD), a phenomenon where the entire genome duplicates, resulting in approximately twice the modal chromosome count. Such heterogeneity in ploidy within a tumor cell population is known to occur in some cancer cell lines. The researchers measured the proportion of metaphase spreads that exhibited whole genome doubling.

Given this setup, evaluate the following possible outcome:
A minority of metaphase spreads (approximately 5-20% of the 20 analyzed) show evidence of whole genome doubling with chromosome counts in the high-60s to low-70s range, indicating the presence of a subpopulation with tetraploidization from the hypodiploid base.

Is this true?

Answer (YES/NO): YES